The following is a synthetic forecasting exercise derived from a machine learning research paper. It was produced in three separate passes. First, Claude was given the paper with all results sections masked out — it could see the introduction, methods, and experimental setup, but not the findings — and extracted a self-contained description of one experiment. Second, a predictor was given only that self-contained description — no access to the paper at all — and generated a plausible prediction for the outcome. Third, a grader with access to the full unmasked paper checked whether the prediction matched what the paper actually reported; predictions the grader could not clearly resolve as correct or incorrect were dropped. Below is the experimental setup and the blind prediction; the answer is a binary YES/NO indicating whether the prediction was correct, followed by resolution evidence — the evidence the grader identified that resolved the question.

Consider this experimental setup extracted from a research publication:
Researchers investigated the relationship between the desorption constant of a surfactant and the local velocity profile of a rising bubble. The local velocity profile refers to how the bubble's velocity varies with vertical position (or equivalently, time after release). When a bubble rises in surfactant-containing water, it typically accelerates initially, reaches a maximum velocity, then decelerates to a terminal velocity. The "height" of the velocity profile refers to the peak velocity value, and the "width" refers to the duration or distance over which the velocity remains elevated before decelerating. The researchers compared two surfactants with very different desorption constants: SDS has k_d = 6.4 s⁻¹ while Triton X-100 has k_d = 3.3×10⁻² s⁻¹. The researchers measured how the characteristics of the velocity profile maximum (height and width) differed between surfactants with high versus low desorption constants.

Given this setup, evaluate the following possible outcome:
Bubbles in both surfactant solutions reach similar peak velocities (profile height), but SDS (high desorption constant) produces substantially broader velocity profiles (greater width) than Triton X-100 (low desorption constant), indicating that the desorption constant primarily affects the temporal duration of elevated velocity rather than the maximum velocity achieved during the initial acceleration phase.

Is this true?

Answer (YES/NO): NO